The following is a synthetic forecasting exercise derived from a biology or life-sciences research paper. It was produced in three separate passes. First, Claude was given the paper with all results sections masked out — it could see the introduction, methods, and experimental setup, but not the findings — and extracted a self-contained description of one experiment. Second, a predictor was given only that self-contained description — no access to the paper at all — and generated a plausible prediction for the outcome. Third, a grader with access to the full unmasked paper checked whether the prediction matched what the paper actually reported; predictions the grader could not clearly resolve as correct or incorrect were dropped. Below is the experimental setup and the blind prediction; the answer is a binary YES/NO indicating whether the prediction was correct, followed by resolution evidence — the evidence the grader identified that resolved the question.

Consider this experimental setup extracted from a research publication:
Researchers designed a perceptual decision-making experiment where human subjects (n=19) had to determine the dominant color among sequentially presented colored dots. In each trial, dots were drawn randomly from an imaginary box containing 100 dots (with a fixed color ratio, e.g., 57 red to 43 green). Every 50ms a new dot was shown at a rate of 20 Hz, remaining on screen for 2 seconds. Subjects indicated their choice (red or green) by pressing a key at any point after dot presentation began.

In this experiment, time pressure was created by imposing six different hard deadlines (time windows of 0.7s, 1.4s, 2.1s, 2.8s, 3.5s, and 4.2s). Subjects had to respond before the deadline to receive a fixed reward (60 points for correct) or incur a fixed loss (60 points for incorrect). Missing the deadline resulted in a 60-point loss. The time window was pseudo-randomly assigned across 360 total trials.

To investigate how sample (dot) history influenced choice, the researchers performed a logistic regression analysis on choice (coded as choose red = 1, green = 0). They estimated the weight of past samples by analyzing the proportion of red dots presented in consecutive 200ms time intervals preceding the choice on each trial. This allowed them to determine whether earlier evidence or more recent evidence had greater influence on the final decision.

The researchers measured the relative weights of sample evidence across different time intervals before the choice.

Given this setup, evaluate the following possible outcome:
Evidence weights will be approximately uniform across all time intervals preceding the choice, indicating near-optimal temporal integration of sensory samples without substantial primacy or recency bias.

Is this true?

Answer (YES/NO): NO